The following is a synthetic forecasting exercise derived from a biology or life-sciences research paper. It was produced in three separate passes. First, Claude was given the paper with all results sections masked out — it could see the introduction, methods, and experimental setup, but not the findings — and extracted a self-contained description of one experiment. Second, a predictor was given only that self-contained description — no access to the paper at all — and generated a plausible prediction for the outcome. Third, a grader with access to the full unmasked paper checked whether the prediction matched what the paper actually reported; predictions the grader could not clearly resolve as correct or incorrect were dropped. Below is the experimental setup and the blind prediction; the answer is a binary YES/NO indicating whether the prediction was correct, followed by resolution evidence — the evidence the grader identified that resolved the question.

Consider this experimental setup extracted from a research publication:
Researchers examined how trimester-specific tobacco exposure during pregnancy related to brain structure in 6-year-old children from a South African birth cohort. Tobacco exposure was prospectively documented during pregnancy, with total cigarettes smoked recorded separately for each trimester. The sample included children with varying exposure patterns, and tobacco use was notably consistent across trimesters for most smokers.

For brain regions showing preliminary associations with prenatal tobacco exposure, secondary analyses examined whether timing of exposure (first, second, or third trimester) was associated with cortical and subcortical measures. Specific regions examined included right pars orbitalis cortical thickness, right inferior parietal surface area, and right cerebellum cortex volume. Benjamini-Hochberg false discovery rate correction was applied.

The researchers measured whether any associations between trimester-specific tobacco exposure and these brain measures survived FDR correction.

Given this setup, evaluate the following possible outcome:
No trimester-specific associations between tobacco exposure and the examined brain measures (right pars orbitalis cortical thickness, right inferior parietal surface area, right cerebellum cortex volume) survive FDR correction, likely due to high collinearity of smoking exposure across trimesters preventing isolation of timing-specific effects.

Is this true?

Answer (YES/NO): YES